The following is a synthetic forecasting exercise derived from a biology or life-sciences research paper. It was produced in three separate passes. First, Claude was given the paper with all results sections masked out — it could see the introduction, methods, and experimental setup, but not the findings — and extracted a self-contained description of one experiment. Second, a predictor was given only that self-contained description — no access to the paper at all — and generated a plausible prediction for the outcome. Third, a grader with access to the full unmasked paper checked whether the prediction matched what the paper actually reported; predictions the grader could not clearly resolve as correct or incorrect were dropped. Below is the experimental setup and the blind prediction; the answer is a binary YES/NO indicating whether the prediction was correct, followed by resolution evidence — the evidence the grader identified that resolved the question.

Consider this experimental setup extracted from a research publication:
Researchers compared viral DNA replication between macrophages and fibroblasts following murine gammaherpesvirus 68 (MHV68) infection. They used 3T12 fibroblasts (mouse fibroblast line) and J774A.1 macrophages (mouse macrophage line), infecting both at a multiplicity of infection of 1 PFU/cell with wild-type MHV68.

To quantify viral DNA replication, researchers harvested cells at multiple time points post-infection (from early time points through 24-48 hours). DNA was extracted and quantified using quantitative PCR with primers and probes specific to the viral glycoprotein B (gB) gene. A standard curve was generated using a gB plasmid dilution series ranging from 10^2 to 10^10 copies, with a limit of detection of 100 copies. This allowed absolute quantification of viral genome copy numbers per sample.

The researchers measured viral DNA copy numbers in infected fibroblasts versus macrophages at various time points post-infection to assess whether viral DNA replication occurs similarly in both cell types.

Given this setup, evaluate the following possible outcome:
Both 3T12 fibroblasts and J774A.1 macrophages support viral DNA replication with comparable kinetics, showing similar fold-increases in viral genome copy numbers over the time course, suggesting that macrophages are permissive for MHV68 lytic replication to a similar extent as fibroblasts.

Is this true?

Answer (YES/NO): NO